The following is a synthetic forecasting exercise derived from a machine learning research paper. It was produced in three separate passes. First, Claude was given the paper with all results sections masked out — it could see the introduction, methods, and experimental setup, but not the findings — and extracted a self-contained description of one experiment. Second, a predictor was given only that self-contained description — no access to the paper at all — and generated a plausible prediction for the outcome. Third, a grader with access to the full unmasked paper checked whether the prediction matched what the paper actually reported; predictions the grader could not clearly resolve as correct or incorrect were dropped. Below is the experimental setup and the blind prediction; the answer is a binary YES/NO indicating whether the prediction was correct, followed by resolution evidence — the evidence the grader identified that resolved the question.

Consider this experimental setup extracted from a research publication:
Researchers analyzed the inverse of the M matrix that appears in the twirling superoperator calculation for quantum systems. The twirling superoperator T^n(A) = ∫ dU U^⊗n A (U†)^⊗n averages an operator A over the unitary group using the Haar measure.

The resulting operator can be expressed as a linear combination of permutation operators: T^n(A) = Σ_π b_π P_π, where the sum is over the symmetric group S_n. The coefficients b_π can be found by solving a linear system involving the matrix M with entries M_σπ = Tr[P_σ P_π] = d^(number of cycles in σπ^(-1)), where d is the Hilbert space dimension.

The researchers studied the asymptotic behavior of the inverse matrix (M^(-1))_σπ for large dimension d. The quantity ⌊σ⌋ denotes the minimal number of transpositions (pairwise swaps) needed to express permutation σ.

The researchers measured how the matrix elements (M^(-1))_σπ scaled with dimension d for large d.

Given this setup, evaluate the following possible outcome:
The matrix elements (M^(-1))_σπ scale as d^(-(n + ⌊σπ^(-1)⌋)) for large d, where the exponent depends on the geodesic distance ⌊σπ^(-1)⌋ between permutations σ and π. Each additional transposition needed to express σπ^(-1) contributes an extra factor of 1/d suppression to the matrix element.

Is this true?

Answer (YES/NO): YES